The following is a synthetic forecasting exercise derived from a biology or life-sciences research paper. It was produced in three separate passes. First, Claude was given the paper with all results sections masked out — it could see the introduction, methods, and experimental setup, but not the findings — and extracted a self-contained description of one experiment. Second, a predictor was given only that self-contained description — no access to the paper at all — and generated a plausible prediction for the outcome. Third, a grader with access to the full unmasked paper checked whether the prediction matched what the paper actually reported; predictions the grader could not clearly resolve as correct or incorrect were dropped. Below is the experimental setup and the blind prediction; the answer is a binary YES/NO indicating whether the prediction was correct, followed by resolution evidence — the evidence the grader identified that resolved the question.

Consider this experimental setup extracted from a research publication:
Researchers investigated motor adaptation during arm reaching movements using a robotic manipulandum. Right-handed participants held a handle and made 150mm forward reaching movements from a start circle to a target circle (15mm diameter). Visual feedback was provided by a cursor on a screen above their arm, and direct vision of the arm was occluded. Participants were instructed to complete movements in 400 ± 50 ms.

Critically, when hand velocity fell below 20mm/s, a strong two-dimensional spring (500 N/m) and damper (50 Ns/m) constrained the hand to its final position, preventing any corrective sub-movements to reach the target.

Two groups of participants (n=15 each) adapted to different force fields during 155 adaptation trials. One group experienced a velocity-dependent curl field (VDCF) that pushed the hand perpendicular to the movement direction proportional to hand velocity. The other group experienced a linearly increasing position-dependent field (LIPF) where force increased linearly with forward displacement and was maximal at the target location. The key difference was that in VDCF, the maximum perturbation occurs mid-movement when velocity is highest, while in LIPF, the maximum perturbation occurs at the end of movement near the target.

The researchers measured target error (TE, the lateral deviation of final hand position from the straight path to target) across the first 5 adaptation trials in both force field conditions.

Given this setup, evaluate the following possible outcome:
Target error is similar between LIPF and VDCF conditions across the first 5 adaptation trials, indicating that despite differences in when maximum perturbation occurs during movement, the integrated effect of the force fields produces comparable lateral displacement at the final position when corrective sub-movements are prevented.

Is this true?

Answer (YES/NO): NO